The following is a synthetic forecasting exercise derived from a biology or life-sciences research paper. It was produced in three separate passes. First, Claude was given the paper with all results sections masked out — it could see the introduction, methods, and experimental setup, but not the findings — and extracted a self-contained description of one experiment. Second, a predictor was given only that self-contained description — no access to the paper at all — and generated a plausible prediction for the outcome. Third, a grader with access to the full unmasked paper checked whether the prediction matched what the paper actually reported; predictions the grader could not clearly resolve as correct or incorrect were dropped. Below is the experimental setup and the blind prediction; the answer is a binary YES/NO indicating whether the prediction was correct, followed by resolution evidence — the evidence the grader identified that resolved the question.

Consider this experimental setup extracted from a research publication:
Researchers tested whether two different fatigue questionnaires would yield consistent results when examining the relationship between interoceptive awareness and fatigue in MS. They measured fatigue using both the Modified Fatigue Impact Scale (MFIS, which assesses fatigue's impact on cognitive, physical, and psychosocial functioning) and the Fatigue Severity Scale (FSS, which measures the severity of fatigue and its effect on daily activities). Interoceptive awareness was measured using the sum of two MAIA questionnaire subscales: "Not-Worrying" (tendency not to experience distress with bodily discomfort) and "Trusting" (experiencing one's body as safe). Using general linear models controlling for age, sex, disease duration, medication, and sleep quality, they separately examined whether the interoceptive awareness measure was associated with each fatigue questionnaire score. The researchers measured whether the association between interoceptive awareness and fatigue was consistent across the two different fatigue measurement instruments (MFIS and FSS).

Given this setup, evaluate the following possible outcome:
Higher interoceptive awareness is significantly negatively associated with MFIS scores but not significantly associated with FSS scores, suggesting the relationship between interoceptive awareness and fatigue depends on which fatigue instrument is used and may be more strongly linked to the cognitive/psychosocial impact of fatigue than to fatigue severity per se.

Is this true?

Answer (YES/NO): NO